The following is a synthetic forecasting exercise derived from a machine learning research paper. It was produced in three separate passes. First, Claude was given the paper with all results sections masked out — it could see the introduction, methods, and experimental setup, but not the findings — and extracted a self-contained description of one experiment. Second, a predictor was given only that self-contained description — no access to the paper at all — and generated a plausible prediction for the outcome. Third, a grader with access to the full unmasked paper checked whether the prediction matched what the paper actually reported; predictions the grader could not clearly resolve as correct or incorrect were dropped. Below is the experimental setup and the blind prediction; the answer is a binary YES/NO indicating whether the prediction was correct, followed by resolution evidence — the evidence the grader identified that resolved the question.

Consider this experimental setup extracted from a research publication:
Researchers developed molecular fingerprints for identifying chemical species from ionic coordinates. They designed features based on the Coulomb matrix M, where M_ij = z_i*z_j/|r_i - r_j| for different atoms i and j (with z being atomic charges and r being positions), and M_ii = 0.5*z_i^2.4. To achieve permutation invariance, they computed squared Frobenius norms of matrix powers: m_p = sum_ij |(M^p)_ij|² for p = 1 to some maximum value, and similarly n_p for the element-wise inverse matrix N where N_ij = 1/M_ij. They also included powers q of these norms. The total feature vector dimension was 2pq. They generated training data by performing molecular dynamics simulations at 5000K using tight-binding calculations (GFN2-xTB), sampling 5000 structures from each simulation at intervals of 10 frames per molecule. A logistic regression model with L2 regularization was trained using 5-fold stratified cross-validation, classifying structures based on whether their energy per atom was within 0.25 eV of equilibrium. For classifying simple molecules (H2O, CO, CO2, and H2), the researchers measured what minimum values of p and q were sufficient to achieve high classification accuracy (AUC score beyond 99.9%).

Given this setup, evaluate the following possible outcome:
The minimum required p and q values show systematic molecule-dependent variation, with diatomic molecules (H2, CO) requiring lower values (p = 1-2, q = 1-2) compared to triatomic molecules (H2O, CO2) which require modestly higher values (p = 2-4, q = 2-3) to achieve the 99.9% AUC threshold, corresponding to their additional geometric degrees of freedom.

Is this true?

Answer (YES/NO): NO